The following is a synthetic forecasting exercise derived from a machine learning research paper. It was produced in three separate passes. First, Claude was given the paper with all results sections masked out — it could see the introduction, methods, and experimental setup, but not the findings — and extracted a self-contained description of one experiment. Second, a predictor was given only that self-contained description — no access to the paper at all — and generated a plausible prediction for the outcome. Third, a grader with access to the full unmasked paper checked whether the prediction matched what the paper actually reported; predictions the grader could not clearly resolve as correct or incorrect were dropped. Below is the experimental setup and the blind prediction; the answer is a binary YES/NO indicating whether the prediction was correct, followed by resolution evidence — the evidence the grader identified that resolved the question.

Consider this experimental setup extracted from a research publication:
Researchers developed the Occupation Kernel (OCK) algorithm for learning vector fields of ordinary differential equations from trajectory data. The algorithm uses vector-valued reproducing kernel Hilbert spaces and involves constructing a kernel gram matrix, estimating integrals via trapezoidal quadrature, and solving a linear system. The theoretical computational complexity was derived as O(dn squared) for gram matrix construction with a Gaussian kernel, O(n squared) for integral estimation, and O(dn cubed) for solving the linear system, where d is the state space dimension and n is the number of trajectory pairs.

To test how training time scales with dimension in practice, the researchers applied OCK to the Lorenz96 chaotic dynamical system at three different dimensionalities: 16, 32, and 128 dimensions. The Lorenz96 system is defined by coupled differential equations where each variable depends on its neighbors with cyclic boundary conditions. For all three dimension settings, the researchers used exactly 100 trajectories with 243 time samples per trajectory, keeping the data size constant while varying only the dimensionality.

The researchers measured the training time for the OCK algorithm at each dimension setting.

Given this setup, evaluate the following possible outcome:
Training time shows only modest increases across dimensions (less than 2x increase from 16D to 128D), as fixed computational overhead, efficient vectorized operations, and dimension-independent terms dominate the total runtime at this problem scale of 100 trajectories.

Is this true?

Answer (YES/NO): YES